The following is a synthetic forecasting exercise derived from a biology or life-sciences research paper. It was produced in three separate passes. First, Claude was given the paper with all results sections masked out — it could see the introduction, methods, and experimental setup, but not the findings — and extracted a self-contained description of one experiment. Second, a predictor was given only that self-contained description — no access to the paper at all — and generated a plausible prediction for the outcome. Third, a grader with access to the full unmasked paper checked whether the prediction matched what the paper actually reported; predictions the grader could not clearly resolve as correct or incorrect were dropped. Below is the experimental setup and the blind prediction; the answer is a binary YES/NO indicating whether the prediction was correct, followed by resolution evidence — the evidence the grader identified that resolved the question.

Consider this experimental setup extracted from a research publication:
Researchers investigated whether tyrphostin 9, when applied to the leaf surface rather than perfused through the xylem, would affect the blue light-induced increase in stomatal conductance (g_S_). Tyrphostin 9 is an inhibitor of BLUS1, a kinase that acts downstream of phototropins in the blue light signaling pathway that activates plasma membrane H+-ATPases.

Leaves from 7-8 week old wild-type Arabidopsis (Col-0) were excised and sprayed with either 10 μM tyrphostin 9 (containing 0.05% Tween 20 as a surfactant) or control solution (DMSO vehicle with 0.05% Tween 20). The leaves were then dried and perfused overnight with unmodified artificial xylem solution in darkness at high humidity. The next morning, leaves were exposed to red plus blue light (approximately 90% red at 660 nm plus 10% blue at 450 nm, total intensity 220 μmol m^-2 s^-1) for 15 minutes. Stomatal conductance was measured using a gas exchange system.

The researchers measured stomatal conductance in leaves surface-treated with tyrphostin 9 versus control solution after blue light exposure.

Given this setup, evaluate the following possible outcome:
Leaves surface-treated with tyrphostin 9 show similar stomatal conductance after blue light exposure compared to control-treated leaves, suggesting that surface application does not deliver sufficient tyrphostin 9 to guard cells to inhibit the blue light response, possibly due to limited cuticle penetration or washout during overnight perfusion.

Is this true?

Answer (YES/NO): NO